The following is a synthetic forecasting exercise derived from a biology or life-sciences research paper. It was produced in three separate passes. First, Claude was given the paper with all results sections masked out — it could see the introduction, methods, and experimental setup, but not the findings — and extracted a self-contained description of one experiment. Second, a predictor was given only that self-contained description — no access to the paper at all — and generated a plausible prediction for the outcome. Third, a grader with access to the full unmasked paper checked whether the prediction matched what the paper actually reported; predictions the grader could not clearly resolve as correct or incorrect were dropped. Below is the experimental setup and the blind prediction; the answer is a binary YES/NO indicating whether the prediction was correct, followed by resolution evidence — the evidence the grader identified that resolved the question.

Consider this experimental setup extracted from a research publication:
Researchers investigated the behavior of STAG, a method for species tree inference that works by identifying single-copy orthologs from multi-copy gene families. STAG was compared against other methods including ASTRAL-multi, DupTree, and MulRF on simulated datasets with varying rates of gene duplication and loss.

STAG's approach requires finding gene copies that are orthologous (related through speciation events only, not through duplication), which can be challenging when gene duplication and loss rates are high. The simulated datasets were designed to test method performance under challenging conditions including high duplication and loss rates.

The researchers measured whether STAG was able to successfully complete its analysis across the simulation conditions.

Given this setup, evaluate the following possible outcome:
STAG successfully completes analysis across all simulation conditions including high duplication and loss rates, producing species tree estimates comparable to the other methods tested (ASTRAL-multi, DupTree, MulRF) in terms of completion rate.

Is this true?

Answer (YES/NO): NO